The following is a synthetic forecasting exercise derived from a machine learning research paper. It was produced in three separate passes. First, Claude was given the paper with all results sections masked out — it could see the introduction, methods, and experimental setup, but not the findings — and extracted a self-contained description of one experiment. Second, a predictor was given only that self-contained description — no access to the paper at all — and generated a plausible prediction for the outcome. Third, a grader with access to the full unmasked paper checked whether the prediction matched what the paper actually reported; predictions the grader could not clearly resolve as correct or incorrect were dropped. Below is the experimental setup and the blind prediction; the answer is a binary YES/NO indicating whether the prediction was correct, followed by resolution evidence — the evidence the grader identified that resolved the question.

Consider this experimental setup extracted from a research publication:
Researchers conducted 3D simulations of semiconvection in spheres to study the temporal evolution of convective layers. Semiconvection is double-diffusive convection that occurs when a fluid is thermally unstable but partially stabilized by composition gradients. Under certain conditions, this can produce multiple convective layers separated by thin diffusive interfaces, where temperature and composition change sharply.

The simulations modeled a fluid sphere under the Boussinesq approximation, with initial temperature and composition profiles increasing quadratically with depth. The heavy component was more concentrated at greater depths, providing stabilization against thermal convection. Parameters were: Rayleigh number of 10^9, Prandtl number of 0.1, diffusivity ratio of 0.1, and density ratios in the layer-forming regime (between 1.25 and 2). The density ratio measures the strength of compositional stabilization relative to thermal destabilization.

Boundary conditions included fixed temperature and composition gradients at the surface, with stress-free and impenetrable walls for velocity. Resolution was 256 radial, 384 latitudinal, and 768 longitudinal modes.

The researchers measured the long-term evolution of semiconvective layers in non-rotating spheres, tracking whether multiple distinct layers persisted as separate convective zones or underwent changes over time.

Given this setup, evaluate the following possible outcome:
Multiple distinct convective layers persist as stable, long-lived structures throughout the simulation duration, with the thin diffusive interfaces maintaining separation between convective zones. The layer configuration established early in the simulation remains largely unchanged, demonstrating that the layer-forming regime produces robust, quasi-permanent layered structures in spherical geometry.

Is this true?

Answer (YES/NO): NO